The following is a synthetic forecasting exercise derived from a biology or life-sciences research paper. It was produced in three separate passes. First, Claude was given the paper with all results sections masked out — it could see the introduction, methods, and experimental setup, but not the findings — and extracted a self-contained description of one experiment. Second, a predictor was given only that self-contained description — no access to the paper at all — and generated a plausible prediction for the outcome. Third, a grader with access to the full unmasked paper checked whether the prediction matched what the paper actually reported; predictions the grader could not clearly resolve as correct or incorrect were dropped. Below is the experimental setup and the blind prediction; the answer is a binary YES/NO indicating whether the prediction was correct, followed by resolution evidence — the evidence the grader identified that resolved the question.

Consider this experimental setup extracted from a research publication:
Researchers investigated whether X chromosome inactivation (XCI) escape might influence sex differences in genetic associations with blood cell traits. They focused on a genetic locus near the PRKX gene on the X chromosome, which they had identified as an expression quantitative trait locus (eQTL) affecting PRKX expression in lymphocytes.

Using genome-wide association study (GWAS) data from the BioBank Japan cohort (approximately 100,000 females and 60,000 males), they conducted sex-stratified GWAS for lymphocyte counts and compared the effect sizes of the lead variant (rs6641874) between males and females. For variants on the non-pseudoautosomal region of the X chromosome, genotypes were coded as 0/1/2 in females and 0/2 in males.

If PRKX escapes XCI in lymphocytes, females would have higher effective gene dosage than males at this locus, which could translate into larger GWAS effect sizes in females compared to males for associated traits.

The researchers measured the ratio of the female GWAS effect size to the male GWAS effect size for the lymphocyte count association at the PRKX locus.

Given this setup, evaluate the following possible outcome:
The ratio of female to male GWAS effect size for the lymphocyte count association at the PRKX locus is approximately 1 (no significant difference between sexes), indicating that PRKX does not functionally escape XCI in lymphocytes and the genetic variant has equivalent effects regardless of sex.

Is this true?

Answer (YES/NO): NO